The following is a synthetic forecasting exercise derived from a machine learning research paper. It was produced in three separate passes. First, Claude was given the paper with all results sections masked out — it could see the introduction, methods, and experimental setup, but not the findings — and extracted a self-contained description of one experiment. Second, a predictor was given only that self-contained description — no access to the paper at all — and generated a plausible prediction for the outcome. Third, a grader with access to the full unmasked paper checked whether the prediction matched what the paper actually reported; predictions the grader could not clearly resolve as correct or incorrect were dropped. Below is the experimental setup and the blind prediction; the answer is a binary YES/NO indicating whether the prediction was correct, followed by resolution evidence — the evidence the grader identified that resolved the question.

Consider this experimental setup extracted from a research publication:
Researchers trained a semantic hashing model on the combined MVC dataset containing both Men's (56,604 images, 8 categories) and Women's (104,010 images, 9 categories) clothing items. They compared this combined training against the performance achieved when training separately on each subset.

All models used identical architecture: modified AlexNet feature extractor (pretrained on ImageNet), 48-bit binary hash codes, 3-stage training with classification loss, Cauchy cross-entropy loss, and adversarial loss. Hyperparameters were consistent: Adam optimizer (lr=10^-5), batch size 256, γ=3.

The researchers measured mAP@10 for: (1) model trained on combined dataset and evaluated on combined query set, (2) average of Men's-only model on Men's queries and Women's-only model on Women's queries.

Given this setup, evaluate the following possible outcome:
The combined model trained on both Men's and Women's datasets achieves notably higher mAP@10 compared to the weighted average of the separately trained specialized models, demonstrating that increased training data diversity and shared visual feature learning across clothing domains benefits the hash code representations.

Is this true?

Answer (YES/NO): NO